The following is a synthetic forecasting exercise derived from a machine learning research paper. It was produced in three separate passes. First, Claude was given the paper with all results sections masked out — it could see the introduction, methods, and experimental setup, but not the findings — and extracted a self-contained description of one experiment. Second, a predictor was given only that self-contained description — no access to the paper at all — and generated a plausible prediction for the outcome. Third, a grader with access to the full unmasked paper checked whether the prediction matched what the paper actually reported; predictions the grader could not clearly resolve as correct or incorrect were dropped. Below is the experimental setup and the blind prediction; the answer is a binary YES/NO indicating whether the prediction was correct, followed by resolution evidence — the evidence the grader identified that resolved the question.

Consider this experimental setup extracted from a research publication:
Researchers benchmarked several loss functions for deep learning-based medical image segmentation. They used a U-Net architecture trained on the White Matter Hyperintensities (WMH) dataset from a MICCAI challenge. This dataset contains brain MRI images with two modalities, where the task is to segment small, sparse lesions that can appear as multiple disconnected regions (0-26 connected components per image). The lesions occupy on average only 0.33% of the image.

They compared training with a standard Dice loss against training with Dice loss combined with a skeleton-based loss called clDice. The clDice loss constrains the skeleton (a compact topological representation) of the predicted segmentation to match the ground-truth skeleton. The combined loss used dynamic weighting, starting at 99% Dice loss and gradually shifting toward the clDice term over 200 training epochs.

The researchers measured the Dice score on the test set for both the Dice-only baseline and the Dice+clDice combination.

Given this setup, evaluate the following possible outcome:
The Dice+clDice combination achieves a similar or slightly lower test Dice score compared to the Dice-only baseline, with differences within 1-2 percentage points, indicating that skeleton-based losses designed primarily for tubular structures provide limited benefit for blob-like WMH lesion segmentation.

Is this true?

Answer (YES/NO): NO